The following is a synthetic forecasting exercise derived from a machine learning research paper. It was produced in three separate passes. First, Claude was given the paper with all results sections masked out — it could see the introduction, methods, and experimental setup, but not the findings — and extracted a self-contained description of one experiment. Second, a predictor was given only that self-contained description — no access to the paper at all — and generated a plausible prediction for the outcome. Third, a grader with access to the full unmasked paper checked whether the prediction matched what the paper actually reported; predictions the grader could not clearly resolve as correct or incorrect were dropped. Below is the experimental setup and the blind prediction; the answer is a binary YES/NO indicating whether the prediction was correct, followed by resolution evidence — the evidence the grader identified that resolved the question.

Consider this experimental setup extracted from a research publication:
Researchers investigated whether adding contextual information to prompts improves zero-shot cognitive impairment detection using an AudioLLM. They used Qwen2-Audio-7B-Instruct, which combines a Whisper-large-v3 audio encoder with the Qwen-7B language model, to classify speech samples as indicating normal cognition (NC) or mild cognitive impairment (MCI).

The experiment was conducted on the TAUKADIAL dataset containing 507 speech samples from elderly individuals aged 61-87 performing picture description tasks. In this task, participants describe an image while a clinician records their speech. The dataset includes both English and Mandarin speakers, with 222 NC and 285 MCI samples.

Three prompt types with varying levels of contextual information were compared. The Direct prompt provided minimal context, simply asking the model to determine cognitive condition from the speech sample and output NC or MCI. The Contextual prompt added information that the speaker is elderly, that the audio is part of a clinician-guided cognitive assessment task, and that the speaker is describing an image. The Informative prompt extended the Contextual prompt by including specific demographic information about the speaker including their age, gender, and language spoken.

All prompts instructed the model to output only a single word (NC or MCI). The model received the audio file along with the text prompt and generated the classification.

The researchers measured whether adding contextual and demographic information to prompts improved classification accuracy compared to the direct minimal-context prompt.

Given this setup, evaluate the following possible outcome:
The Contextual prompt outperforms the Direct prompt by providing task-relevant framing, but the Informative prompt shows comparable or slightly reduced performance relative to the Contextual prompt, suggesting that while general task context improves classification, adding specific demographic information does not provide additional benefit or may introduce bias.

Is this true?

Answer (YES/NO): YES